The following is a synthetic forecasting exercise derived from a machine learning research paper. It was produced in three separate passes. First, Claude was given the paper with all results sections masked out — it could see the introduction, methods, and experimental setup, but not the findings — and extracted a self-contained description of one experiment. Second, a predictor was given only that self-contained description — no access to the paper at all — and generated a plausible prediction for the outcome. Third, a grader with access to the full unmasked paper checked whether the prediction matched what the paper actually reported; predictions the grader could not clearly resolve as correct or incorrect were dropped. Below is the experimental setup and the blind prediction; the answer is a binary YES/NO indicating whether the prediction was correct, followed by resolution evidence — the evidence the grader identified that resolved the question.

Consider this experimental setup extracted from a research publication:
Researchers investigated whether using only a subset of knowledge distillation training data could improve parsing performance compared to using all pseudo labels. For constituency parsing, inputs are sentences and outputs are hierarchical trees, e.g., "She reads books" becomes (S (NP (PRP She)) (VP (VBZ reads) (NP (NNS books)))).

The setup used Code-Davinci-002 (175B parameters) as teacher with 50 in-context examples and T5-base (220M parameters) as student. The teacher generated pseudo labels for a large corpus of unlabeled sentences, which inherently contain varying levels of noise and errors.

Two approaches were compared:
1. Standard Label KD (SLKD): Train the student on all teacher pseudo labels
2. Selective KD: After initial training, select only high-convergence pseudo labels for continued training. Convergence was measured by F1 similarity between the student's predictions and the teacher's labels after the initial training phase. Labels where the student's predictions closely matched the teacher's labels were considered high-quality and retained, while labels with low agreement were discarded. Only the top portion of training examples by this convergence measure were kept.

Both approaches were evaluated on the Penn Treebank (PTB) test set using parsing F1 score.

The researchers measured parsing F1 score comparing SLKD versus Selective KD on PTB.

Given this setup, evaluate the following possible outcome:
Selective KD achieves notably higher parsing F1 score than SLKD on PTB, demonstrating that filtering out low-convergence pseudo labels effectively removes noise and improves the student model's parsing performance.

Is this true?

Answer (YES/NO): YES